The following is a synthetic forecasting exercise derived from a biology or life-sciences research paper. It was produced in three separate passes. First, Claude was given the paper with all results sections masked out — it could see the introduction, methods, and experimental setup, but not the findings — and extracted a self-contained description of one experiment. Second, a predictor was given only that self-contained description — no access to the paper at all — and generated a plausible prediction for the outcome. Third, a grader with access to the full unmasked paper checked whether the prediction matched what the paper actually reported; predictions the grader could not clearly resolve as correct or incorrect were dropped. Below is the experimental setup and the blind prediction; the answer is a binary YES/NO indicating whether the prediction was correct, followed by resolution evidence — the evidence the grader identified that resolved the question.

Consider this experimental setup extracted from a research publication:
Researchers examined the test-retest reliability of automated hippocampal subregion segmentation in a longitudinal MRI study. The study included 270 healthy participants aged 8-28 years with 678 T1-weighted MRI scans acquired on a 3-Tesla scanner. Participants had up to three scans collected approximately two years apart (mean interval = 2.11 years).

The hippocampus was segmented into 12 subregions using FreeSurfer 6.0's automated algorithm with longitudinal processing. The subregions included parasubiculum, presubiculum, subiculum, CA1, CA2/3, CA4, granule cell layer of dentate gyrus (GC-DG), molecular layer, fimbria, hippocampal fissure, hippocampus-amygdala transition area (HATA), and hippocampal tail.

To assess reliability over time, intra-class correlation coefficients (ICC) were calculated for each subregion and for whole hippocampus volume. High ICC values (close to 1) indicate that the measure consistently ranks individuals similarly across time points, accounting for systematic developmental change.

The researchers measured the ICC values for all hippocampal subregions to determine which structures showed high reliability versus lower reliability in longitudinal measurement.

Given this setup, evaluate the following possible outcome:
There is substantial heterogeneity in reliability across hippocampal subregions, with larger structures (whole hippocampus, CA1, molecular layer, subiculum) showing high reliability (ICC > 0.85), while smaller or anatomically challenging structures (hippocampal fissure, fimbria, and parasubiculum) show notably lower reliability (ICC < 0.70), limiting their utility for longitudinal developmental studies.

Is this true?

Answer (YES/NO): NO